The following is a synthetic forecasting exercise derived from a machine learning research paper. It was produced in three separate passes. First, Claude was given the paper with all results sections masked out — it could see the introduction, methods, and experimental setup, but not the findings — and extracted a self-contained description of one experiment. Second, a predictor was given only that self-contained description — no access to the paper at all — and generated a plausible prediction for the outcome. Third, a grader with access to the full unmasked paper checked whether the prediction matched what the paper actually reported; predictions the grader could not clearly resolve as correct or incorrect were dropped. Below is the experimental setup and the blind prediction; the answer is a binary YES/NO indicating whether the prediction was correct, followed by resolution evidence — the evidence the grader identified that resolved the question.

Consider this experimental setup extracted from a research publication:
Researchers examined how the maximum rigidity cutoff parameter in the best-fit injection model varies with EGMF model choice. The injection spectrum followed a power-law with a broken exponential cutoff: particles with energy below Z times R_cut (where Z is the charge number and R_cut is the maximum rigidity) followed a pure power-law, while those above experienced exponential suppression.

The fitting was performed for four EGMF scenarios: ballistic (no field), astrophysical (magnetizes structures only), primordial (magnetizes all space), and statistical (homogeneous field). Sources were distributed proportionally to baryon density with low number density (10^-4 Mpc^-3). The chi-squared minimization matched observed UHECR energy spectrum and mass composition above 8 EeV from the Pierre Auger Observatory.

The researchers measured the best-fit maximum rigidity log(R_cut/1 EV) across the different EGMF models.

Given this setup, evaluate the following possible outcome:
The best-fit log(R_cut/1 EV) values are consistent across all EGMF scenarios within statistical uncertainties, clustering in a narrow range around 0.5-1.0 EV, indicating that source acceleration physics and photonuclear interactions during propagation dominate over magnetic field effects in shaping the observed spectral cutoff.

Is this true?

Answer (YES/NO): NO